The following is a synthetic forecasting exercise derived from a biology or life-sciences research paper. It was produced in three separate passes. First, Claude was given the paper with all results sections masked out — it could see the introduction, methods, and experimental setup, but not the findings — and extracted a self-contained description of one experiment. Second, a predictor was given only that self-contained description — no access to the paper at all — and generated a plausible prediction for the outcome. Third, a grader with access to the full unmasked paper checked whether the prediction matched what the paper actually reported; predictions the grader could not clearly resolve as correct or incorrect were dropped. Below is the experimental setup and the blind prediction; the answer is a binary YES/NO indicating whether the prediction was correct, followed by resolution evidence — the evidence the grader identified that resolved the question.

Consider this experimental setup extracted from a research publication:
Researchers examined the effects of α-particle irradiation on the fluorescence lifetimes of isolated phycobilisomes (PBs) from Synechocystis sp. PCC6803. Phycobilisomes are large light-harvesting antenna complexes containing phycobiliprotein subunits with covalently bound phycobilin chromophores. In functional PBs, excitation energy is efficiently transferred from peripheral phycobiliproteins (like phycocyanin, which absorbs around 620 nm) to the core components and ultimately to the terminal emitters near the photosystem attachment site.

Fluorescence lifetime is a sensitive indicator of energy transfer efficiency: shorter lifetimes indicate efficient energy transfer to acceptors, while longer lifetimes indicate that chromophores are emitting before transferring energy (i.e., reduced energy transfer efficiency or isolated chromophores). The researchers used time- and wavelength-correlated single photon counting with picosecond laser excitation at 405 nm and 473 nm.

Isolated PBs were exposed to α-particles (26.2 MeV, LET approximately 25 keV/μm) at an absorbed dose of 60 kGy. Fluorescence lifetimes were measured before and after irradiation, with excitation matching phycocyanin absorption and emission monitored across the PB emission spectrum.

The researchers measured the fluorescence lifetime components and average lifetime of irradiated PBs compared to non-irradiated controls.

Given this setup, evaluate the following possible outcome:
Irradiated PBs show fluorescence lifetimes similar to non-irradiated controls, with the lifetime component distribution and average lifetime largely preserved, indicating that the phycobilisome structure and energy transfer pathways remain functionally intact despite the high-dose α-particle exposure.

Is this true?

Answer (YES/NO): NO